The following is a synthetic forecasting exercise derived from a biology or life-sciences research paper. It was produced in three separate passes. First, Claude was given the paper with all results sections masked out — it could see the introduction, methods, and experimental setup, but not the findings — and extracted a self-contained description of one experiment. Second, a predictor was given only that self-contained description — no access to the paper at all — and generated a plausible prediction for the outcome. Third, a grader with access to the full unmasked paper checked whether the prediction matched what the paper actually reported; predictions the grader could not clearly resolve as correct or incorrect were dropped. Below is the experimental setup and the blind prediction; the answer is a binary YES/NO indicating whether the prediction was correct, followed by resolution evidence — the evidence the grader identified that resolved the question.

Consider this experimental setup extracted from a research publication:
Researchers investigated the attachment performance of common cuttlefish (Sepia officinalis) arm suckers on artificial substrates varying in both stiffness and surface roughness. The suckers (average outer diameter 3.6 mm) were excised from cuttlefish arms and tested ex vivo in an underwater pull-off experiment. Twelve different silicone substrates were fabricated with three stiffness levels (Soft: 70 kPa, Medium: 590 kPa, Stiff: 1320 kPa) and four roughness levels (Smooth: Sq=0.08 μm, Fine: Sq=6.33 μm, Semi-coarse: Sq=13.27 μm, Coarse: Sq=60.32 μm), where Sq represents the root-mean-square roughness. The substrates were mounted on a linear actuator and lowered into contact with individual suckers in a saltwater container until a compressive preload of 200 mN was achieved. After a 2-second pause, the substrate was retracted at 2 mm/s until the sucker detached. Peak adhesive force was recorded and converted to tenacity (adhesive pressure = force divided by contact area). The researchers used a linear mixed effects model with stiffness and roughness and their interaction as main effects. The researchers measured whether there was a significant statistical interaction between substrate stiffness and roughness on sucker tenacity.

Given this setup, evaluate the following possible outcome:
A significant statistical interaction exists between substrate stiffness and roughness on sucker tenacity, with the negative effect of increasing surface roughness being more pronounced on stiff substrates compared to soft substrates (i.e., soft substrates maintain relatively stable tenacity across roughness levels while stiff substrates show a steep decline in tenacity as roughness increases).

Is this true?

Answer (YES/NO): NO